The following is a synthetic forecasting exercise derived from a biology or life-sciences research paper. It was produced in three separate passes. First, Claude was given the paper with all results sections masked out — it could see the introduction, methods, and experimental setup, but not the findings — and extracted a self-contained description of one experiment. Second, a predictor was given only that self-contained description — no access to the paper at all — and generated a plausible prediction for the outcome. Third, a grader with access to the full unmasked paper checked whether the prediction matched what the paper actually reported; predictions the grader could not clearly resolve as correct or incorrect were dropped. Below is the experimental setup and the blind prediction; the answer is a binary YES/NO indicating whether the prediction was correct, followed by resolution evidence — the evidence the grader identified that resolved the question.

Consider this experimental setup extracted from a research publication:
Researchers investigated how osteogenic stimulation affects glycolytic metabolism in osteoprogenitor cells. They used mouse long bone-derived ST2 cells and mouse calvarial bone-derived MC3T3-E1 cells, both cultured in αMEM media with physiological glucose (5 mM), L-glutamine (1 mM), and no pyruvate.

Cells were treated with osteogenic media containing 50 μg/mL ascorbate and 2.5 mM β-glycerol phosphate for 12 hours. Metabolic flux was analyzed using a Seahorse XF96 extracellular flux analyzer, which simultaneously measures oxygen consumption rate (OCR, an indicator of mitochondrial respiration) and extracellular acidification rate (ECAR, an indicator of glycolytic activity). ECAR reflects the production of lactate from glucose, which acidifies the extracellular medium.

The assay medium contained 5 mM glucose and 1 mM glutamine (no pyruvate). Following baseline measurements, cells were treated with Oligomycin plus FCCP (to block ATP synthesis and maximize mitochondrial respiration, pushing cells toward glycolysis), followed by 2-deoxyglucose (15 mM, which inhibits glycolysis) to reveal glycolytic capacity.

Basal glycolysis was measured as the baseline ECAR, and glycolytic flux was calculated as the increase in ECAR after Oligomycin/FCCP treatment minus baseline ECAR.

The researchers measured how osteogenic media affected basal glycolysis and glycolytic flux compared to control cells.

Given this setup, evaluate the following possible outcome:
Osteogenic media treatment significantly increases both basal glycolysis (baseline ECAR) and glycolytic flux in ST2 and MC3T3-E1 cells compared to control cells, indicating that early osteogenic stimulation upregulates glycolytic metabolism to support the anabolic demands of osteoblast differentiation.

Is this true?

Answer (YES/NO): NO